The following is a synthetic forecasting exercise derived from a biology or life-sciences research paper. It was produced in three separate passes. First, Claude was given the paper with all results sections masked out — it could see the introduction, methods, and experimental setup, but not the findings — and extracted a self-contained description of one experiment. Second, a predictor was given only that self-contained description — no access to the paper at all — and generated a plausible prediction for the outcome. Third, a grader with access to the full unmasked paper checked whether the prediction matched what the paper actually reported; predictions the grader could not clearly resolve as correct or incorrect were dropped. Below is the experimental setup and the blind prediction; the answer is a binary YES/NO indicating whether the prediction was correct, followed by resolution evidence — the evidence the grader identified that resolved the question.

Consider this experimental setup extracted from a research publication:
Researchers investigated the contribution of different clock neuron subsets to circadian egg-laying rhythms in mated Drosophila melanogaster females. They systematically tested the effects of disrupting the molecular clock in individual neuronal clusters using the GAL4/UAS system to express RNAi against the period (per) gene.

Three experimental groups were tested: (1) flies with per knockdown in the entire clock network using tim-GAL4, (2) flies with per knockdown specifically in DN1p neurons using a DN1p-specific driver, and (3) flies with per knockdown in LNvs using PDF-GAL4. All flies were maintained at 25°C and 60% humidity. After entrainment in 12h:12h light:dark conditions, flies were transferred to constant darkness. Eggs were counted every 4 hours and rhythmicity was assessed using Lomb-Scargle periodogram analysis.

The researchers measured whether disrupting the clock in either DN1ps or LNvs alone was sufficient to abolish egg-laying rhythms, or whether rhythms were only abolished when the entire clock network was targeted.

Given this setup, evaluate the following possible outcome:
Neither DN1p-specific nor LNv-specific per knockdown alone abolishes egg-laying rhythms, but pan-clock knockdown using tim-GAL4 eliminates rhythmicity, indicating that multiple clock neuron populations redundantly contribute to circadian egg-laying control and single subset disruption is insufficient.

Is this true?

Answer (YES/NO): NO